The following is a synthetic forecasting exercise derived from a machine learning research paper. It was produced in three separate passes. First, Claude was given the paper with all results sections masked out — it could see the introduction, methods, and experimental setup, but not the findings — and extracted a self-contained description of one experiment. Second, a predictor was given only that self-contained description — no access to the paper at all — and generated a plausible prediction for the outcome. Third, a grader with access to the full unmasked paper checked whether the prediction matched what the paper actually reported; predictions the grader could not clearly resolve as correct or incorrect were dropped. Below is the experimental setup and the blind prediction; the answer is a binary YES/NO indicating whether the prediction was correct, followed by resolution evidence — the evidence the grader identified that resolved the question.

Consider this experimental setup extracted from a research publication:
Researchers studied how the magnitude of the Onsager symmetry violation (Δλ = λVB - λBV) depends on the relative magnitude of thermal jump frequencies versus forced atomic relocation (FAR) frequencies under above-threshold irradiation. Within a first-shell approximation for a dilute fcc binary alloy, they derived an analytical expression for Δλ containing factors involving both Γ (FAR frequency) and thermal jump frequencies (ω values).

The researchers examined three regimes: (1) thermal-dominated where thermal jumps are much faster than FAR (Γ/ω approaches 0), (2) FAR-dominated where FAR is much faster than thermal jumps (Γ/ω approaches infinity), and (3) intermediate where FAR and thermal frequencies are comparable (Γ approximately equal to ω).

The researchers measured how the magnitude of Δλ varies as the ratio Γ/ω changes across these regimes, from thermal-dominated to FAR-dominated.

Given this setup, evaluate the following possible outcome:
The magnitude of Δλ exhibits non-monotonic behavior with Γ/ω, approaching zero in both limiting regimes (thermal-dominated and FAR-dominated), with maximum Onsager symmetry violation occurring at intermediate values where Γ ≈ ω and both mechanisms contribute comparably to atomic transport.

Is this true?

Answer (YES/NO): YES